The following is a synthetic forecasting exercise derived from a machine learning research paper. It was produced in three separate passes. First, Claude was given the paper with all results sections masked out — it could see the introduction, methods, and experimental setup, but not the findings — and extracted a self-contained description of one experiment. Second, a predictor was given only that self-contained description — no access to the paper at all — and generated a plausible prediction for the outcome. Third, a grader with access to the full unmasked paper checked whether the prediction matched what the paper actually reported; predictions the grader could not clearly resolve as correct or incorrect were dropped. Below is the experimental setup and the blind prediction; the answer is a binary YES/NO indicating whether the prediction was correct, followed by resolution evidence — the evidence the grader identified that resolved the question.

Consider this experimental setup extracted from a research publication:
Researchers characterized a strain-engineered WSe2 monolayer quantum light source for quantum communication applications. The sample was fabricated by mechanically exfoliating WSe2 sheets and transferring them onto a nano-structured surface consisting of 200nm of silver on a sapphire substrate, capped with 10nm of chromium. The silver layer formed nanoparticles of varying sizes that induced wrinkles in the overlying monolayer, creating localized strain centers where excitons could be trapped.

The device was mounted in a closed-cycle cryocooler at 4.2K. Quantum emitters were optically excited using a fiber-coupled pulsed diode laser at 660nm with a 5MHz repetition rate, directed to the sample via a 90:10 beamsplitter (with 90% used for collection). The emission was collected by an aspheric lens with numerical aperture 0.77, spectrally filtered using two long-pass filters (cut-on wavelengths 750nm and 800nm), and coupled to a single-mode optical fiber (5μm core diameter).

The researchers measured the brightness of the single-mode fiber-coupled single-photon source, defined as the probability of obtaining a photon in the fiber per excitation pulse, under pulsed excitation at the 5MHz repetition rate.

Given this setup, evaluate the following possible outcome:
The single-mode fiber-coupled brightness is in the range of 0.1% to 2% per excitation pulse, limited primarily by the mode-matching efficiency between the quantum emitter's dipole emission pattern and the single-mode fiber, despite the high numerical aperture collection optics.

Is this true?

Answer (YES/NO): NO